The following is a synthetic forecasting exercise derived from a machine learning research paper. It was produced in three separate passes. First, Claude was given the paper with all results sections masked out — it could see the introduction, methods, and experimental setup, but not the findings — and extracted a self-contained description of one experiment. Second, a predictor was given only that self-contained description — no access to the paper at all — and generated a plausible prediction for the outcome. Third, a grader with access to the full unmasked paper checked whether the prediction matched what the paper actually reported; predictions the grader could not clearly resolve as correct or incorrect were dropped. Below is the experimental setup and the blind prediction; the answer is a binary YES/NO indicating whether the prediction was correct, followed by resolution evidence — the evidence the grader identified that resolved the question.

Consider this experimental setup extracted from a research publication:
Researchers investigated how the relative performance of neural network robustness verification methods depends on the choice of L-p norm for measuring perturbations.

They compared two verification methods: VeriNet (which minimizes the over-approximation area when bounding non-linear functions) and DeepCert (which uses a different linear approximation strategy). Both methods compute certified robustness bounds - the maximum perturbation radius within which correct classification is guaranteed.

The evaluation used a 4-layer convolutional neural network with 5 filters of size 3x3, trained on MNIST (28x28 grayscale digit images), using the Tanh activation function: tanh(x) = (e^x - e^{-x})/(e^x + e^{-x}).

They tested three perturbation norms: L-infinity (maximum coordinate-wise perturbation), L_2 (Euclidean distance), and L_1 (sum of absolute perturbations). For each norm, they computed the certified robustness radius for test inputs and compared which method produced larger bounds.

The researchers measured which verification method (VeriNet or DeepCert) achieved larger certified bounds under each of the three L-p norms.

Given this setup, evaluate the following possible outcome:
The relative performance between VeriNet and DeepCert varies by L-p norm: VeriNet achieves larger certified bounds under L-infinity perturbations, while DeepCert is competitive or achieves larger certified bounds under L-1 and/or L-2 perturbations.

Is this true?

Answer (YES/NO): NO